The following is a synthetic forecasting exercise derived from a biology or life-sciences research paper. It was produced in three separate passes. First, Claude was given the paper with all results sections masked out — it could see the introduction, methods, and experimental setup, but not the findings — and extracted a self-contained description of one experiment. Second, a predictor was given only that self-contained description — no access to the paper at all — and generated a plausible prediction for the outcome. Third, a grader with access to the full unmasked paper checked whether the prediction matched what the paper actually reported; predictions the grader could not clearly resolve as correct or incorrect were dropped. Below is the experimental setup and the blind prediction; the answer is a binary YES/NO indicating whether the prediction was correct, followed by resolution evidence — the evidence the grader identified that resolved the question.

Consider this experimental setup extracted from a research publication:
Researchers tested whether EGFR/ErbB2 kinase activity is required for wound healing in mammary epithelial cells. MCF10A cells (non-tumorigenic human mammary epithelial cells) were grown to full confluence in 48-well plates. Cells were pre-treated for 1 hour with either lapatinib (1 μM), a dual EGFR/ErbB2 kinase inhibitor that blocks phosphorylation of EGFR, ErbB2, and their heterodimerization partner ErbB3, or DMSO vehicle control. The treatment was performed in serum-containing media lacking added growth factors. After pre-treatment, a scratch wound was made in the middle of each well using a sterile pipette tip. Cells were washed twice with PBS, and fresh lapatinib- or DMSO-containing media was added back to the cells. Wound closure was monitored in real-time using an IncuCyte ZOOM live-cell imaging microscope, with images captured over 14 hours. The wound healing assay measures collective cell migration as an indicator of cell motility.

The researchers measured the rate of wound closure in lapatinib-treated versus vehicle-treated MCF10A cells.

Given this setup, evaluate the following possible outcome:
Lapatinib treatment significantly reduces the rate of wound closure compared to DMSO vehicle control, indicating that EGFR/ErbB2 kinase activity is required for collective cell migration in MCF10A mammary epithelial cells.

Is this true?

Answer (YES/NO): NO